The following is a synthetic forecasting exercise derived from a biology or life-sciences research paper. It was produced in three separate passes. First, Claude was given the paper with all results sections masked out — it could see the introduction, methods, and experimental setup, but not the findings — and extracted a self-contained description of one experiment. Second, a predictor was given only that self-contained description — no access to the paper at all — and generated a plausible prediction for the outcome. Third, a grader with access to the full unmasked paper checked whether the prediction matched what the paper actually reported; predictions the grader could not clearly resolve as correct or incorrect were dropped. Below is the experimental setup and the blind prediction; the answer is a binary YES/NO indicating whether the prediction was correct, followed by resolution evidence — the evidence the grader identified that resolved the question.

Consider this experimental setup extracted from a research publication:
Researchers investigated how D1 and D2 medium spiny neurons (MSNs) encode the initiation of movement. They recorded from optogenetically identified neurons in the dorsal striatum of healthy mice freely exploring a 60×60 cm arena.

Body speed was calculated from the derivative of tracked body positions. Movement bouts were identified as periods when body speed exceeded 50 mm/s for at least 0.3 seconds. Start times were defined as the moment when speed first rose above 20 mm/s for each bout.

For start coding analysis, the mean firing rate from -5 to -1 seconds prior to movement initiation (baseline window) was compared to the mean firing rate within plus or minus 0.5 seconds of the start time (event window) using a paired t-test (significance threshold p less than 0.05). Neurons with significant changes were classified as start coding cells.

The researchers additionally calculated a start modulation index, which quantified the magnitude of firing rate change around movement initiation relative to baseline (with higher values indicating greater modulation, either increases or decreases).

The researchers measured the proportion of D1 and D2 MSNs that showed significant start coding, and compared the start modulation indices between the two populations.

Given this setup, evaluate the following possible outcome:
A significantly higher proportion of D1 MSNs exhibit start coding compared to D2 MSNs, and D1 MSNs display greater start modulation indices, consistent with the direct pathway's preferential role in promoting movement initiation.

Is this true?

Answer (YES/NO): NO